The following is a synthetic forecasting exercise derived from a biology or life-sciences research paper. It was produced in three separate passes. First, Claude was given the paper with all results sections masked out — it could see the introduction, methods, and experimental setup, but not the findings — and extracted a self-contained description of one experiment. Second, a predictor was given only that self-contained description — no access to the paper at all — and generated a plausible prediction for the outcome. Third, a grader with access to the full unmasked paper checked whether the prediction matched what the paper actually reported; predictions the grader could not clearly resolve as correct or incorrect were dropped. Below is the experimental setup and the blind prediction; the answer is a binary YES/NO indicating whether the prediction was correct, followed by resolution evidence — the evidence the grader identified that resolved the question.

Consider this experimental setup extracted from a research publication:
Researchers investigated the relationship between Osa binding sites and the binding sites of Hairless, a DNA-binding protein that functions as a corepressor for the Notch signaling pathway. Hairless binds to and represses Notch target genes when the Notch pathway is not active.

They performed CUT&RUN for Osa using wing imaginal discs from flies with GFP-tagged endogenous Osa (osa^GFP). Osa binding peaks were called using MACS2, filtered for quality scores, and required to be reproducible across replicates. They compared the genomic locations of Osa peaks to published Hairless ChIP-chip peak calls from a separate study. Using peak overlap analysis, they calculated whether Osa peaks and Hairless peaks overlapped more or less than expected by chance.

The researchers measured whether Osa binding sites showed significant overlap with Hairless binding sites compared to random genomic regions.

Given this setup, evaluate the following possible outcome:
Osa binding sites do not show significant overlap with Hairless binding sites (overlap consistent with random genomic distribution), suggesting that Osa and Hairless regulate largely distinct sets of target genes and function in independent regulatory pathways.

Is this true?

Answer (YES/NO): NO